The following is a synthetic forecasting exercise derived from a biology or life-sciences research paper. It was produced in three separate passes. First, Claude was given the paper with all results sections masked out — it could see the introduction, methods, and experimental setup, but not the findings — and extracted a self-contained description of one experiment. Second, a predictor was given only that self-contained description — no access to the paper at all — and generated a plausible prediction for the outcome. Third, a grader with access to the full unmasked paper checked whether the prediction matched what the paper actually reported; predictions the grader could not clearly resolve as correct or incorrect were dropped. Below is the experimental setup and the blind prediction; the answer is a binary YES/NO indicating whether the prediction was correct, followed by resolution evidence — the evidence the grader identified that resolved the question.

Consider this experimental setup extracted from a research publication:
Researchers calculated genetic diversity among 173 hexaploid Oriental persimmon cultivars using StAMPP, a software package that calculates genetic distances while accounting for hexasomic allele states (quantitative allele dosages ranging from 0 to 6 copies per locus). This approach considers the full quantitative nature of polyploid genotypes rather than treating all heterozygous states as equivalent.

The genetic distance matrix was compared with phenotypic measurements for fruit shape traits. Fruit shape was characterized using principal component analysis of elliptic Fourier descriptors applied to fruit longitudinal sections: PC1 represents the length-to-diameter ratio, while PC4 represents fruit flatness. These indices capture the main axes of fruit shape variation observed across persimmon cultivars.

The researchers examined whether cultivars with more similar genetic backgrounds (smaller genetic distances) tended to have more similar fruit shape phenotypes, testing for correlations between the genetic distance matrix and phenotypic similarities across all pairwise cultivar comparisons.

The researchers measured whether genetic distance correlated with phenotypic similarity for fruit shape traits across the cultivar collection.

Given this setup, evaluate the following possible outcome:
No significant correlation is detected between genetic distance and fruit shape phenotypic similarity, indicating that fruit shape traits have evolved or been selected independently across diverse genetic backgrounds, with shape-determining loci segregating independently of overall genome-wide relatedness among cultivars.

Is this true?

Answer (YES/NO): YES